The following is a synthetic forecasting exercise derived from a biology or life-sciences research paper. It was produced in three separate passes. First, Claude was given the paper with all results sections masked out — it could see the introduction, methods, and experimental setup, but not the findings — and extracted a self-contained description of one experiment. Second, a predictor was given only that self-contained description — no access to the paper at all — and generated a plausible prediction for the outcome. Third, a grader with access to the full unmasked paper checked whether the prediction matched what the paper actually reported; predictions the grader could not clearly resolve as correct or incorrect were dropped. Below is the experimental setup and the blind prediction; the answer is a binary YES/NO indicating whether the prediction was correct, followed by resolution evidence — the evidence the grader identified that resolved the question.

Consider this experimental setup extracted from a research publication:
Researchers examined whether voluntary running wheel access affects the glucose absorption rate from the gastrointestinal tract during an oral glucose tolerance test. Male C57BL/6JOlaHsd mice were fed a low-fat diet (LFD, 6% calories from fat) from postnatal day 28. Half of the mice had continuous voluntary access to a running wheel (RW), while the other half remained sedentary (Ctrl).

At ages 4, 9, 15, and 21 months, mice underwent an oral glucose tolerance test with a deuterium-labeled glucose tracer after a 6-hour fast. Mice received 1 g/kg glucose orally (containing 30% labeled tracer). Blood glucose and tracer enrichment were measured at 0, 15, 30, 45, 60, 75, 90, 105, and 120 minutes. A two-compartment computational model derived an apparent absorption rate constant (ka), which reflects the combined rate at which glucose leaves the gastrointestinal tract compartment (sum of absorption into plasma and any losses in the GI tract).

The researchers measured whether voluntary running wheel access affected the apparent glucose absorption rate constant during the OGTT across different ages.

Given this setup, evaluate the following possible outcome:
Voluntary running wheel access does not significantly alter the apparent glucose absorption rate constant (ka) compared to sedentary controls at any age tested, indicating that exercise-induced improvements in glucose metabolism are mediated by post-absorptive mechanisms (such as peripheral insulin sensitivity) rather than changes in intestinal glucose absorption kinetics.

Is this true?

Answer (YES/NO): YES